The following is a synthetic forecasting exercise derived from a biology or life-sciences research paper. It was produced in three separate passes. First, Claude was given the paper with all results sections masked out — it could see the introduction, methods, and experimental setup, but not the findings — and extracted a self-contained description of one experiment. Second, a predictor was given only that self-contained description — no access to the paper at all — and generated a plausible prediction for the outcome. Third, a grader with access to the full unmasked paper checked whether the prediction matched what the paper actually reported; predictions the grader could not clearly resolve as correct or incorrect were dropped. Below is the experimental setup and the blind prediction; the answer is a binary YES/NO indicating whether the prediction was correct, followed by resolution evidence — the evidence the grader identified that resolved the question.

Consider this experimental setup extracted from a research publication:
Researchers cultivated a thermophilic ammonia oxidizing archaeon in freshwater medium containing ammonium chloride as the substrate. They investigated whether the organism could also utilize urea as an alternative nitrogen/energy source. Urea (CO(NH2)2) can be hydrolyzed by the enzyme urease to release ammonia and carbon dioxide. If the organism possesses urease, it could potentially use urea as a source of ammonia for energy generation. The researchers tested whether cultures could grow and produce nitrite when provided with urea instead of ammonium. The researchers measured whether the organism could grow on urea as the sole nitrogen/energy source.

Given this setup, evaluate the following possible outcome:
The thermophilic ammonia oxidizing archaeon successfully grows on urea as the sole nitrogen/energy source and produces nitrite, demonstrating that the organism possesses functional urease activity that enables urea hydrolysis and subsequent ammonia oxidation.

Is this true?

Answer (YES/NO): YES